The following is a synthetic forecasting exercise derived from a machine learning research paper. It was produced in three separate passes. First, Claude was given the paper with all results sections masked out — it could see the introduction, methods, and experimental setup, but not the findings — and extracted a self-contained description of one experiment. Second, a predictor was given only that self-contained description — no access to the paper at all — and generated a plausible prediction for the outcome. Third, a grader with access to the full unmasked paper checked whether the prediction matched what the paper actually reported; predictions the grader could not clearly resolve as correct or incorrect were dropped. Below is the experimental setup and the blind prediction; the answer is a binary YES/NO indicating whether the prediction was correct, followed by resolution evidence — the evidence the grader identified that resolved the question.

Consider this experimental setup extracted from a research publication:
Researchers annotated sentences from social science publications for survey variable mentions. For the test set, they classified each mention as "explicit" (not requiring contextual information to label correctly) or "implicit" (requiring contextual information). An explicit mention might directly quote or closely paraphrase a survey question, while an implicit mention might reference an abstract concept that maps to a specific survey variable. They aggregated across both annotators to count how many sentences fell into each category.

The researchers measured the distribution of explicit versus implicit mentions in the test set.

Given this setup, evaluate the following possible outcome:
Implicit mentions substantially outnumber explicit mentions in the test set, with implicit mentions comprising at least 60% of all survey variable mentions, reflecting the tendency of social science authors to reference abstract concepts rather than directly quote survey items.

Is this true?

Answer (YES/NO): NO